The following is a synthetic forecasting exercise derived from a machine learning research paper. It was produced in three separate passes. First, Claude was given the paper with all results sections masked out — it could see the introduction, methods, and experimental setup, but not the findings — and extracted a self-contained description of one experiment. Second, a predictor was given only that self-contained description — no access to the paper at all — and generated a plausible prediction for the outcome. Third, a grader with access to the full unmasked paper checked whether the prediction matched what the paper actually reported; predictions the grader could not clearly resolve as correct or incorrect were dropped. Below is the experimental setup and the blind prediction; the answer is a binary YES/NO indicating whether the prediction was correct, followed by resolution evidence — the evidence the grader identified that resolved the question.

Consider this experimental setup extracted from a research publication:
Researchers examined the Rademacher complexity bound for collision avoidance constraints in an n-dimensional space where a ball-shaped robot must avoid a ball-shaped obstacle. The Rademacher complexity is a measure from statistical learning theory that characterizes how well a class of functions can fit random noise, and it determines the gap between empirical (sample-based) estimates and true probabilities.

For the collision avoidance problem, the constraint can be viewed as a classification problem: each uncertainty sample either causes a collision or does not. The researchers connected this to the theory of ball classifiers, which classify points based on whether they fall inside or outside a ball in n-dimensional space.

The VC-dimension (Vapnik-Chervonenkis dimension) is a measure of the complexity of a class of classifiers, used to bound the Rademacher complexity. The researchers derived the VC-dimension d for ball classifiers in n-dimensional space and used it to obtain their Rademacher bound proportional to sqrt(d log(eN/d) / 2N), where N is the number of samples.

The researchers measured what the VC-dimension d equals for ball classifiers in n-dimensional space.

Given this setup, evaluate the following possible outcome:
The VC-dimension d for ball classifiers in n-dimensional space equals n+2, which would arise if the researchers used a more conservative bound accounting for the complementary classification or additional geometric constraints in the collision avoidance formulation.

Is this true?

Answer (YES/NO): NO